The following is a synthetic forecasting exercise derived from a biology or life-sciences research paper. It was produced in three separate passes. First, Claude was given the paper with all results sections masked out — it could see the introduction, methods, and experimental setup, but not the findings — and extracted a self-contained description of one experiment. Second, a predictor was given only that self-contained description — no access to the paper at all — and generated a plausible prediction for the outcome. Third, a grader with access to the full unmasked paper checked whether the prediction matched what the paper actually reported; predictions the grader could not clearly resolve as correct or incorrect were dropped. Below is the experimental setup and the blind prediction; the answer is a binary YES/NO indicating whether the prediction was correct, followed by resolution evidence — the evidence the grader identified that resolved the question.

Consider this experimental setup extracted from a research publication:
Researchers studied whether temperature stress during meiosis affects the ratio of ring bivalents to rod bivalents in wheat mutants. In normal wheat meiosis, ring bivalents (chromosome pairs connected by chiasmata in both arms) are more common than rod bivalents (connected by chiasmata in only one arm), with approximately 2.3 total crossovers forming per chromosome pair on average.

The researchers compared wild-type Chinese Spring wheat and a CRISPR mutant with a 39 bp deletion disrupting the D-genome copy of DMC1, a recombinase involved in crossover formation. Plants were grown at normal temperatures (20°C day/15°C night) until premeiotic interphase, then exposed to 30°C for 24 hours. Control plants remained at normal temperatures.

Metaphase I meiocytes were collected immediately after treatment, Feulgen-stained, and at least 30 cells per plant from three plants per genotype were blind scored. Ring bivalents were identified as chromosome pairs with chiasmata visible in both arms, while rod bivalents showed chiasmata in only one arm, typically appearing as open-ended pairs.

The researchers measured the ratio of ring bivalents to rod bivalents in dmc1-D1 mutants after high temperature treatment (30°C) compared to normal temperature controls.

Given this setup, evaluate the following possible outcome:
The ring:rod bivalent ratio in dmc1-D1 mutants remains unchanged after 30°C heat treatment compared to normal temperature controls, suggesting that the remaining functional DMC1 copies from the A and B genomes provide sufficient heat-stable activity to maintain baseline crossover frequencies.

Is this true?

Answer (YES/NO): NO